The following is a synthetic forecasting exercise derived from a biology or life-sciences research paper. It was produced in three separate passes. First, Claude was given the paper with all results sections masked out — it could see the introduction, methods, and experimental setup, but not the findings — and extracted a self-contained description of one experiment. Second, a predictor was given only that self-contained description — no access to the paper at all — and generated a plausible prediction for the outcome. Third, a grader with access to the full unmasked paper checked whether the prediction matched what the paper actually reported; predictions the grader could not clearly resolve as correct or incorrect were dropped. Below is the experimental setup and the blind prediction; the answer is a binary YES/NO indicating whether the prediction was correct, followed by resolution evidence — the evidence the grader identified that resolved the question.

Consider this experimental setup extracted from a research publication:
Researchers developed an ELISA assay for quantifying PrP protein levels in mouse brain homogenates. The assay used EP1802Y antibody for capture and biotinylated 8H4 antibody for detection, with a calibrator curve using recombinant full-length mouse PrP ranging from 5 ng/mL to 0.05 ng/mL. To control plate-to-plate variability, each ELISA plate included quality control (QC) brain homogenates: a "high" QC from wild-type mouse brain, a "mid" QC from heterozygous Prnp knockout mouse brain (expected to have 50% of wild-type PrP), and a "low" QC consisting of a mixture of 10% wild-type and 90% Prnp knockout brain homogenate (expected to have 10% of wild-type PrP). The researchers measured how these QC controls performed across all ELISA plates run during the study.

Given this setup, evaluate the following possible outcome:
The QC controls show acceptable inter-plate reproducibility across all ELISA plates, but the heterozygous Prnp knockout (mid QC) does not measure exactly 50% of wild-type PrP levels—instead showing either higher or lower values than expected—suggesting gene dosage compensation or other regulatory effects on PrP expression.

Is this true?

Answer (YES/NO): NO